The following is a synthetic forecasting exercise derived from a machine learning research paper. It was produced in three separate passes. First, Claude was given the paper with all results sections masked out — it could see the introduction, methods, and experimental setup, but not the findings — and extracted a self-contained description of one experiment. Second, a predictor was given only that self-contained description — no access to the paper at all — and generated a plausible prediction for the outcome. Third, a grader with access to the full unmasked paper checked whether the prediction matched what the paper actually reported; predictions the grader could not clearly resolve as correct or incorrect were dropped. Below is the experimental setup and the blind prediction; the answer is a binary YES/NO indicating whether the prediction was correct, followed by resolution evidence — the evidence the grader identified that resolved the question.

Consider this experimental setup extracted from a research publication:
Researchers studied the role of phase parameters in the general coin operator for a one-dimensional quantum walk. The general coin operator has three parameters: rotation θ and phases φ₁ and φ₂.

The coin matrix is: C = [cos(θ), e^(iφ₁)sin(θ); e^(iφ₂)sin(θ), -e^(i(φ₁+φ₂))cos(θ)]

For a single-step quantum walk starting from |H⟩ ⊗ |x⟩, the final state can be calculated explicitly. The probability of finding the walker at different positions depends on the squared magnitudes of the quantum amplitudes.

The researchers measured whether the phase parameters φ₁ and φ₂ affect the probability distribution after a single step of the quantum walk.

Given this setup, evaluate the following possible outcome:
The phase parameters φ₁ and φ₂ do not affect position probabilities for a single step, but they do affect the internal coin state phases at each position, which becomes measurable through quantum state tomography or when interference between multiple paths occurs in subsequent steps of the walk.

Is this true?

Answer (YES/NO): NO